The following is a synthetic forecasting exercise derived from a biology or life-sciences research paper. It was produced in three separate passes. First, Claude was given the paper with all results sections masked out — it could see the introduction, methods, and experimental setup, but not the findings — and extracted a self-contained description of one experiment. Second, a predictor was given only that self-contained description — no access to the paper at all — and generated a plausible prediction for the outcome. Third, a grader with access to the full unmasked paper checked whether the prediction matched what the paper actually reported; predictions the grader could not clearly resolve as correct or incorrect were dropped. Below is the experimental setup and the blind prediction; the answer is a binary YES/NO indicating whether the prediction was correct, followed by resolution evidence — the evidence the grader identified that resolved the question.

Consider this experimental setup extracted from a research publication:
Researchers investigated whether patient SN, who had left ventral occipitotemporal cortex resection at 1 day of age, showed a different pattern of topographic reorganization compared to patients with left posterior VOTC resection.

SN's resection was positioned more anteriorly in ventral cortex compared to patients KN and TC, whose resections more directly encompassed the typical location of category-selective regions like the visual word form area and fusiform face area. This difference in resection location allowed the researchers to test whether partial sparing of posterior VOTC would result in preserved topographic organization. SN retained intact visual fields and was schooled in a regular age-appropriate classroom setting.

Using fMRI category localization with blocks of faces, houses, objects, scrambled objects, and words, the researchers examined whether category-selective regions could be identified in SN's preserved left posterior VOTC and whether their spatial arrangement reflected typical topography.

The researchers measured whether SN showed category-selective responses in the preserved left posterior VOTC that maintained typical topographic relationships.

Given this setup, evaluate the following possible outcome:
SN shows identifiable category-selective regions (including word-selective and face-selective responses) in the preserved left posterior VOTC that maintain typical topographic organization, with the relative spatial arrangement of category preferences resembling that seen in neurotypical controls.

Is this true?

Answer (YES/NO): NO